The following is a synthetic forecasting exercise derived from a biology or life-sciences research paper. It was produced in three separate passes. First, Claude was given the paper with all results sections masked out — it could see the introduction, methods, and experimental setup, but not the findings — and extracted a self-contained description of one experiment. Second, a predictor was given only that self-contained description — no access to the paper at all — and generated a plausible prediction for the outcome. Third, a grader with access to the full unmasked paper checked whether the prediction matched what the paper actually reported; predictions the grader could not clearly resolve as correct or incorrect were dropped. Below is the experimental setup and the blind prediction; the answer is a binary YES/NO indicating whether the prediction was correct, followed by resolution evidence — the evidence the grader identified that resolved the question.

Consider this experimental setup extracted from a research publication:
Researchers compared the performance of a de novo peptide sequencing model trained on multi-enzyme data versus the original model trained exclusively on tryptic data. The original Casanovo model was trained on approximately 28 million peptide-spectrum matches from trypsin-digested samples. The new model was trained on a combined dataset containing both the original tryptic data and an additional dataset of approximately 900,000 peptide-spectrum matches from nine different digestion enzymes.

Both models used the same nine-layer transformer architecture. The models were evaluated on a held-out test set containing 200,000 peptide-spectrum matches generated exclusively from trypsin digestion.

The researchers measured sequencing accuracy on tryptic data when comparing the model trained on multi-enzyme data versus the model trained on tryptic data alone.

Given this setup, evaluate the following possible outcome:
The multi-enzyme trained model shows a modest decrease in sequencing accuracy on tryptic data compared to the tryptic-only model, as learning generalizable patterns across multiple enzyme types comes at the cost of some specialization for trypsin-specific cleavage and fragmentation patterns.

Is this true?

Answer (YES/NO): NO